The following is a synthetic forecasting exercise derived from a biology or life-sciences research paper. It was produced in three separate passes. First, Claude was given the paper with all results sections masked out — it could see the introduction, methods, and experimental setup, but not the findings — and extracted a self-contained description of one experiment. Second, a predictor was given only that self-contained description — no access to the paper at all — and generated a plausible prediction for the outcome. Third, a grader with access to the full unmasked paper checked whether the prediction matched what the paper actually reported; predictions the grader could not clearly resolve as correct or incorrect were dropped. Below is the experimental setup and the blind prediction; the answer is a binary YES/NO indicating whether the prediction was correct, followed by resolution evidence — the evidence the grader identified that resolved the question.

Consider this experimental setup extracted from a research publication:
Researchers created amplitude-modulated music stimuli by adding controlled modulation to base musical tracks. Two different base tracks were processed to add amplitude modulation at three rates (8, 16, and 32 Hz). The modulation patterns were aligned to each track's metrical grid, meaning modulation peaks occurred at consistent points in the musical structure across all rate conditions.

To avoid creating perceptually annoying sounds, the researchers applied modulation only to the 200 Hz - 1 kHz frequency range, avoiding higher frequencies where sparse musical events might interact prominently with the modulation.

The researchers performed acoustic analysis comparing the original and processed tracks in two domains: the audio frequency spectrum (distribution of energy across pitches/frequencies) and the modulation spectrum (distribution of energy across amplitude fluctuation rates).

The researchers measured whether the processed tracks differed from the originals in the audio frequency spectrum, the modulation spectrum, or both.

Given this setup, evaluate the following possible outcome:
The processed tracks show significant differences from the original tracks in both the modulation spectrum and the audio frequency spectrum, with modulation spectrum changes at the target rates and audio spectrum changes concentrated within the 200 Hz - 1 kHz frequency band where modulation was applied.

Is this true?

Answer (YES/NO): NO